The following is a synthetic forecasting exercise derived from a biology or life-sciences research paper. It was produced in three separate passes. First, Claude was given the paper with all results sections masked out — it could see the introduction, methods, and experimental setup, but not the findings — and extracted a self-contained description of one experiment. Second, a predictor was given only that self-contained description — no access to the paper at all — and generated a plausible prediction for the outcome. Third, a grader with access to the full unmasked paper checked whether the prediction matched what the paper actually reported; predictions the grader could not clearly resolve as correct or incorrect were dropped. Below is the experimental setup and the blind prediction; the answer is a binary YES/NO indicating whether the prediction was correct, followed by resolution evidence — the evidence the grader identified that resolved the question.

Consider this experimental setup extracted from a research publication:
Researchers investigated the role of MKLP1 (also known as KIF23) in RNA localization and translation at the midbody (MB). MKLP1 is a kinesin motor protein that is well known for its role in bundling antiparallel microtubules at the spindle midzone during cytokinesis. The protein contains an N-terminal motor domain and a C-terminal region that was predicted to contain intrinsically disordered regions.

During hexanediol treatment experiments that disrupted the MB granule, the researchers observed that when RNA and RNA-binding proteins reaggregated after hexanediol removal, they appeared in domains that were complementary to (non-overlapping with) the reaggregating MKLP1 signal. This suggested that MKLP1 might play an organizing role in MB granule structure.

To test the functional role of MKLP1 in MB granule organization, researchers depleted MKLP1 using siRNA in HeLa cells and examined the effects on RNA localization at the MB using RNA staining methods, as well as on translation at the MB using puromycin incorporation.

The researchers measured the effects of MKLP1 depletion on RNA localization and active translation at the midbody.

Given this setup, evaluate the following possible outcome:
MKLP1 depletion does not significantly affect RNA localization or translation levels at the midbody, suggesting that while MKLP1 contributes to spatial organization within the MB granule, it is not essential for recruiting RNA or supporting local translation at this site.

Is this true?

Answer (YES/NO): NO